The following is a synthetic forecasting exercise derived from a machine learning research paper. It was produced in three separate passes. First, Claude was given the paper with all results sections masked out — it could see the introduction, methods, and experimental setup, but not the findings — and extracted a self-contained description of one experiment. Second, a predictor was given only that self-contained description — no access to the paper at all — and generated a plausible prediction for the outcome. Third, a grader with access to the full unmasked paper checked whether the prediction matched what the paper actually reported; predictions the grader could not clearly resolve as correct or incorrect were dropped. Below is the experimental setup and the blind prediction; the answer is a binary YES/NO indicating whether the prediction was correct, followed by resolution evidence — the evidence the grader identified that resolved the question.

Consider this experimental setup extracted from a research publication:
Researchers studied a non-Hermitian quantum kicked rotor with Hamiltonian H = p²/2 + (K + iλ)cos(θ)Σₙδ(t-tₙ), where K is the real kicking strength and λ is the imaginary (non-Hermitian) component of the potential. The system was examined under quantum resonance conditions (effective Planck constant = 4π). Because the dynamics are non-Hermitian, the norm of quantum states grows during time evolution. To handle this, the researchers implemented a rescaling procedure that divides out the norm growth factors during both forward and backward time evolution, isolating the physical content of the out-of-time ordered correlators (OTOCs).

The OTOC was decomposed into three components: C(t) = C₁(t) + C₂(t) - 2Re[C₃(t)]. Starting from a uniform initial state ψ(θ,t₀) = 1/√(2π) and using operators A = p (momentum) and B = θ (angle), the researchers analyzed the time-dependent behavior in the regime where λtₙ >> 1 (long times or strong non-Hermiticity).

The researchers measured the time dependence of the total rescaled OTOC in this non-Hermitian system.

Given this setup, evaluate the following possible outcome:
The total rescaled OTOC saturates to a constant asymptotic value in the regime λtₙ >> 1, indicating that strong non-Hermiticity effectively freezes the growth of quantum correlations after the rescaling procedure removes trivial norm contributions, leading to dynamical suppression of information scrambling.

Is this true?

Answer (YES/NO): NO